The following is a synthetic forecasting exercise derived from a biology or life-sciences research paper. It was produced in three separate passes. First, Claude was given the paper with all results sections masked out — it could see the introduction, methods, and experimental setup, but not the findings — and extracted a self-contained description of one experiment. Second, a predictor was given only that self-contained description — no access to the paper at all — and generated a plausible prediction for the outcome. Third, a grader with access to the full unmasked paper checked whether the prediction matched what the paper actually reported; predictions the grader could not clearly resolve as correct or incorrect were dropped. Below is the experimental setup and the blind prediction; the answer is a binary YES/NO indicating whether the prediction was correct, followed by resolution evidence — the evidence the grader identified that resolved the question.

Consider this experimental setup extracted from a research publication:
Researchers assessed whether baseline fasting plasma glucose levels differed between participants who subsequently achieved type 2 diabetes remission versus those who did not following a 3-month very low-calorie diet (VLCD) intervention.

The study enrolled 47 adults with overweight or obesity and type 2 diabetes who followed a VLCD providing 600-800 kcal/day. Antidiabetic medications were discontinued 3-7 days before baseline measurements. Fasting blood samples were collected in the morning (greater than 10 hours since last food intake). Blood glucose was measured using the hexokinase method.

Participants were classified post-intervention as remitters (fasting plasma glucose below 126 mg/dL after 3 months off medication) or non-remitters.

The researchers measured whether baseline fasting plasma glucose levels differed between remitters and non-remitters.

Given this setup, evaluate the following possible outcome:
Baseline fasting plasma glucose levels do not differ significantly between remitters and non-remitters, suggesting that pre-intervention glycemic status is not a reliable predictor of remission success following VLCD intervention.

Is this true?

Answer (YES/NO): NO